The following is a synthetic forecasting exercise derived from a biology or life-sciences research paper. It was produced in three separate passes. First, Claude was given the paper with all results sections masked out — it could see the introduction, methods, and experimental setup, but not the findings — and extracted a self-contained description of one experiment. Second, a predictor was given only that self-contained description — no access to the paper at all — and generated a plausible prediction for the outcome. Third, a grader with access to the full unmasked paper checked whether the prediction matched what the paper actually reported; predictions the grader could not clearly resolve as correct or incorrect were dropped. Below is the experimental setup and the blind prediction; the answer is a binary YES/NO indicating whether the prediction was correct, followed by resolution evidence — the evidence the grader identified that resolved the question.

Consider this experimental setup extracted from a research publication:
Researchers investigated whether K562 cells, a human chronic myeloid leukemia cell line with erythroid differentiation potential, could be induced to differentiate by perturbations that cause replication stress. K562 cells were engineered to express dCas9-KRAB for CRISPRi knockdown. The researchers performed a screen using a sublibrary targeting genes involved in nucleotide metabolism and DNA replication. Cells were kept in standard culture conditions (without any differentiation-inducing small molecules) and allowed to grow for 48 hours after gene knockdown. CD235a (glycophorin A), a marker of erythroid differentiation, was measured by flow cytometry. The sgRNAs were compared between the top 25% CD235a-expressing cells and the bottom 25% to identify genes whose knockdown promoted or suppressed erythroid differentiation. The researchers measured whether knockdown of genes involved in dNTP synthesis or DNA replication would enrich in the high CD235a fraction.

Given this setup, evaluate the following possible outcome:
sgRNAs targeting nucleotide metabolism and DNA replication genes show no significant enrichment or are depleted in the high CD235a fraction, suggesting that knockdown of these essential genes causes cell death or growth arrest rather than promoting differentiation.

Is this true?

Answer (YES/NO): NO